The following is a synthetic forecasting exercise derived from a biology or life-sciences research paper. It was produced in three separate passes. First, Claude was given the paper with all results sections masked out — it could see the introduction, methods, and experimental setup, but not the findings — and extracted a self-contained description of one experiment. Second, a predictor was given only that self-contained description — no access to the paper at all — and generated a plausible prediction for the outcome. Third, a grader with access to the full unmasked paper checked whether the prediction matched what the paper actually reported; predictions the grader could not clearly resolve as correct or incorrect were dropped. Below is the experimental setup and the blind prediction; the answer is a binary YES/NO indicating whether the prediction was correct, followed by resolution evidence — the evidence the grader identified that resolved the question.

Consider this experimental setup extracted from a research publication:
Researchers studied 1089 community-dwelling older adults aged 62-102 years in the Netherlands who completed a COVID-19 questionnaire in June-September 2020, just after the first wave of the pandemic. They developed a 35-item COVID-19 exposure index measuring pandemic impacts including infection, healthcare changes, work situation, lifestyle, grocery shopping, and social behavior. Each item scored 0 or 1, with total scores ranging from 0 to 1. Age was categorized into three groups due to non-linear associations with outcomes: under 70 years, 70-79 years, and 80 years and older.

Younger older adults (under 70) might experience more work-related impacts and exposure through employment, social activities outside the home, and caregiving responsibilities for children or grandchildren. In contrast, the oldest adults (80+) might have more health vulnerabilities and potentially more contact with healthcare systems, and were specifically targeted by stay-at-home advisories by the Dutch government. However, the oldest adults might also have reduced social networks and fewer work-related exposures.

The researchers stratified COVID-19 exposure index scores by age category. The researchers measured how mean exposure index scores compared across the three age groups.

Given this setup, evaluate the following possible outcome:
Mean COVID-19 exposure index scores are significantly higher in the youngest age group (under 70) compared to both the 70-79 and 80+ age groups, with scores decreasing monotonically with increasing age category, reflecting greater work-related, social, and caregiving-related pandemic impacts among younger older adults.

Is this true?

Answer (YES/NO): NO